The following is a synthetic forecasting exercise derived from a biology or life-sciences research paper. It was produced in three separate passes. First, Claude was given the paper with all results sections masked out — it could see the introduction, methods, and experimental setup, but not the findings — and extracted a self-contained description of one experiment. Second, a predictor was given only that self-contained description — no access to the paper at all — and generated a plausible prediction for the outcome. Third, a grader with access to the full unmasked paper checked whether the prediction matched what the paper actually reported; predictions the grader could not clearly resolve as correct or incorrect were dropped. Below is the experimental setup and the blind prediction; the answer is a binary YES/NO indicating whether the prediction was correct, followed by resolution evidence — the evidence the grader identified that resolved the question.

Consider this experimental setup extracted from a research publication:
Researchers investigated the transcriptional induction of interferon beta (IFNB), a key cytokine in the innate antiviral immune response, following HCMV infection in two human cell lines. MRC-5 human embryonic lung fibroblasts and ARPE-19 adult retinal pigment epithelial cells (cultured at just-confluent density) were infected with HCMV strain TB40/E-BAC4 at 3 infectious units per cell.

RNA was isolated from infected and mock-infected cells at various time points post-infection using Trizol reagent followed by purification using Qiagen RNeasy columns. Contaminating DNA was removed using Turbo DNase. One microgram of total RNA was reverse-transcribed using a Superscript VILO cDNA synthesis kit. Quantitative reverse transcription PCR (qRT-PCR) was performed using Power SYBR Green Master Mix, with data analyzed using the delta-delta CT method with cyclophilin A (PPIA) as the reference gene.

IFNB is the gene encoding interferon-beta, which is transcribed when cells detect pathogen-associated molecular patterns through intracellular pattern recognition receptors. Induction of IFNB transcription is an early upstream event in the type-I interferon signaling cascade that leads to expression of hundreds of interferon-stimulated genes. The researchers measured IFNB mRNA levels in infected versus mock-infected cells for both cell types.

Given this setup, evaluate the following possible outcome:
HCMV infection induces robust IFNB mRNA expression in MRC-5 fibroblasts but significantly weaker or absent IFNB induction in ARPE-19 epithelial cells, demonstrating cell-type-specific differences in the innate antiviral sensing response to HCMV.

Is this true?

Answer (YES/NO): YES